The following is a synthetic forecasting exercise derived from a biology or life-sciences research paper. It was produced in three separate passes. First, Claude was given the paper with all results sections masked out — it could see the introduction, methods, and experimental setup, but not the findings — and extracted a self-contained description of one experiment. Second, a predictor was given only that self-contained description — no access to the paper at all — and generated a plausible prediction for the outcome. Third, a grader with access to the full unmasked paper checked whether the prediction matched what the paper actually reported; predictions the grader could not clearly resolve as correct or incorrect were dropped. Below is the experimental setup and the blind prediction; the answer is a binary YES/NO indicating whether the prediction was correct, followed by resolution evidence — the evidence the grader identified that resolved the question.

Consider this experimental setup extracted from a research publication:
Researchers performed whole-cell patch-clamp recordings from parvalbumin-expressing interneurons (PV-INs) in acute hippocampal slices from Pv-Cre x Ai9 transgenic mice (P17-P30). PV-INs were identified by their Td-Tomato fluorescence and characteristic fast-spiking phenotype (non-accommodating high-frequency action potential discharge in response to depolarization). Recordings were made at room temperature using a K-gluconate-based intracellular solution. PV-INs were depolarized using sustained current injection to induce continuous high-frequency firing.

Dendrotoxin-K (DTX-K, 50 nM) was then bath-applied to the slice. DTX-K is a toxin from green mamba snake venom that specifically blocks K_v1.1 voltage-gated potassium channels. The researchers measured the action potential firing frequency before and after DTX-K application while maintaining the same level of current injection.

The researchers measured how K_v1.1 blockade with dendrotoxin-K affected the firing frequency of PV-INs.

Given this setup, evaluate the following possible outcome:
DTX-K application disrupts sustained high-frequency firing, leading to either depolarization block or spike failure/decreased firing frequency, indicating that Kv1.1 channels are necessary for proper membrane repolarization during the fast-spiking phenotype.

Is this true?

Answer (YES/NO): NO